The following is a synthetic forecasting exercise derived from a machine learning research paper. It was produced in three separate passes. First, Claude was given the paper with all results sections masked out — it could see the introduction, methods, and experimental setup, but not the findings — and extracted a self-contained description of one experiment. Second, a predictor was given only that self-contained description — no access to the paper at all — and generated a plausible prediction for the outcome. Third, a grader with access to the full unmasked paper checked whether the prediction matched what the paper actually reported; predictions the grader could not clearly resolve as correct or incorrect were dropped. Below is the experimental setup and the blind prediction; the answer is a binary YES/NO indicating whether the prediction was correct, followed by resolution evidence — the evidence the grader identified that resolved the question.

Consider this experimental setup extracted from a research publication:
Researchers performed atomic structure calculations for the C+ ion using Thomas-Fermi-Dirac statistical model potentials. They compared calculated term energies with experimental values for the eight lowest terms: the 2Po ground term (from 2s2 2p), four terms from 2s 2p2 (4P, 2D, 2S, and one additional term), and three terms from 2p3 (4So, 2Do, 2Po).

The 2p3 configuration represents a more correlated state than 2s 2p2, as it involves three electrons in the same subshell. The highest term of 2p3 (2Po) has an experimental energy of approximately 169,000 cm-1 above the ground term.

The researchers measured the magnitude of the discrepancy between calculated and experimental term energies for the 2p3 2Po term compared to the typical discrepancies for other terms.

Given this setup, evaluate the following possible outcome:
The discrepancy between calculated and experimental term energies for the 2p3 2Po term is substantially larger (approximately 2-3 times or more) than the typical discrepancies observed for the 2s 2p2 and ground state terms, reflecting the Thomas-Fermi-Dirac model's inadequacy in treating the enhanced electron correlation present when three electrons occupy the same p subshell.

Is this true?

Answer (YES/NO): YES